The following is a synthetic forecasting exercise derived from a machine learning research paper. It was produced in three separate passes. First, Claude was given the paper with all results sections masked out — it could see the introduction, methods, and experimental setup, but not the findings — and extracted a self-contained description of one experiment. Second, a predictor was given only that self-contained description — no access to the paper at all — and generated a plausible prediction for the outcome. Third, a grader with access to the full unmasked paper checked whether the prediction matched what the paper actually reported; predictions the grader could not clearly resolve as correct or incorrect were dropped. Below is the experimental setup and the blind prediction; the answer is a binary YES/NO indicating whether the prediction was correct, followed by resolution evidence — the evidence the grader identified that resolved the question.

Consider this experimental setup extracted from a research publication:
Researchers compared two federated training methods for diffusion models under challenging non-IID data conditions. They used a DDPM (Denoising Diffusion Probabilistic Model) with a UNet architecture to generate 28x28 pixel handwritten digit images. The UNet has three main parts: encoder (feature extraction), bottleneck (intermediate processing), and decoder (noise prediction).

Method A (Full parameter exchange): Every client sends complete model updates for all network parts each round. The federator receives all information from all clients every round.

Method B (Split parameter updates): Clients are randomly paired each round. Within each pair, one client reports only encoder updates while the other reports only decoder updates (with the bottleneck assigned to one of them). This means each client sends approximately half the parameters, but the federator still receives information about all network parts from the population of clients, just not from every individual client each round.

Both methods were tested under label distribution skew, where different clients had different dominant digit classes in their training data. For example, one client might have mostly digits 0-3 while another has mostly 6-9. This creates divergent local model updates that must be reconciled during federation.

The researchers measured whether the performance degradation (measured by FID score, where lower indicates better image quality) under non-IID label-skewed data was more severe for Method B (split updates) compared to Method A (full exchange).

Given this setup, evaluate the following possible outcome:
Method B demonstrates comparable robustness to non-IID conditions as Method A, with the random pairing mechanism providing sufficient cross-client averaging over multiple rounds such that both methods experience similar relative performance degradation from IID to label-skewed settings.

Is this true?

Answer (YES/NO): NO